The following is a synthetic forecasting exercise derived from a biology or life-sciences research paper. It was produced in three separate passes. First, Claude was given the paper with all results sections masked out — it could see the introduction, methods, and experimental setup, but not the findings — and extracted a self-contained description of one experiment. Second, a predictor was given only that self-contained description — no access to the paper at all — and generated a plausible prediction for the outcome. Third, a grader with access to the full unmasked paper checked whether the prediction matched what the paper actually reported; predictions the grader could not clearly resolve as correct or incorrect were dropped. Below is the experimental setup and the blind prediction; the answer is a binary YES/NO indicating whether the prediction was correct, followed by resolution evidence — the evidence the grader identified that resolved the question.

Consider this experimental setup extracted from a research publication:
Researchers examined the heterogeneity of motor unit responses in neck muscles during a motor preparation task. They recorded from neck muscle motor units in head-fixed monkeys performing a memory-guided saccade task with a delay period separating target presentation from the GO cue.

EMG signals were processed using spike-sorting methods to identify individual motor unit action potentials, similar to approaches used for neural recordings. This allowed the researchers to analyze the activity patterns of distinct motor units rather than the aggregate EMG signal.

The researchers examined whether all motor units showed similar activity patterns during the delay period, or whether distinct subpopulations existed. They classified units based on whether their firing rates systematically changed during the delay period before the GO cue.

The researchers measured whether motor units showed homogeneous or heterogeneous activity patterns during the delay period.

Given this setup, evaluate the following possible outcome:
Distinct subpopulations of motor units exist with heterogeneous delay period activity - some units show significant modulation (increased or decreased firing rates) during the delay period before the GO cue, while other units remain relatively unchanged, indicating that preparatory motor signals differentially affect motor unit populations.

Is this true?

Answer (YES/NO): YES